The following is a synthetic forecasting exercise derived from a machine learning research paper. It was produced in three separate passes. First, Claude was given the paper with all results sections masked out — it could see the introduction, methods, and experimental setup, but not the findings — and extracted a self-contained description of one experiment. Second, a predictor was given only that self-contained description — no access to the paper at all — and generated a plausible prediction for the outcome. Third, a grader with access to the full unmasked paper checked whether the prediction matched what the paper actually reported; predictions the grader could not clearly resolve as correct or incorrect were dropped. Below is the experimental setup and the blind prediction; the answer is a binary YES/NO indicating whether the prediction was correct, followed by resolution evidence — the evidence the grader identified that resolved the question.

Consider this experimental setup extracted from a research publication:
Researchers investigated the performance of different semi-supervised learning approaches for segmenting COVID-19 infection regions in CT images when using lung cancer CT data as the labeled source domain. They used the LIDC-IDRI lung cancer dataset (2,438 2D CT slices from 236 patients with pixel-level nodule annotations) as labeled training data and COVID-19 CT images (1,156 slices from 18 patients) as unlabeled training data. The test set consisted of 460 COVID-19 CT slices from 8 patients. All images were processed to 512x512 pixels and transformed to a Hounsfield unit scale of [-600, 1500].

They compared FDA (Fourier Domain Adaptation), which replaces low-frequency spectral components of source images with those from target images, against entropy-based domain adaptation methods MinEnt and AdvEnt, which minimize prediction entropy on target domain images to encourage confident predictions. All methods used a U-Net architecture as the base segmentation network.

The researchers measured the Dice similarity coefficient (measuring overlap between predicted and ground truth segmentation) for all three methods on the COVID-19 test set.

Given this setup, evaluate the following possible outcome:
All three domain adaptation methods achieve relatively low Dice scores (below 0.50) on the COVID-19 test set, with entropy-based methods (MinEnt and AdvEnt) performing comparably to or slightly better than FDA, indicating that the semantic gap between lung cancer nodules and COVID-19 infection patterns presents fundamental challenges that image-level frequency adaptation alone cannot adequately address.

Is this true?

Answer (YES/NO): YES